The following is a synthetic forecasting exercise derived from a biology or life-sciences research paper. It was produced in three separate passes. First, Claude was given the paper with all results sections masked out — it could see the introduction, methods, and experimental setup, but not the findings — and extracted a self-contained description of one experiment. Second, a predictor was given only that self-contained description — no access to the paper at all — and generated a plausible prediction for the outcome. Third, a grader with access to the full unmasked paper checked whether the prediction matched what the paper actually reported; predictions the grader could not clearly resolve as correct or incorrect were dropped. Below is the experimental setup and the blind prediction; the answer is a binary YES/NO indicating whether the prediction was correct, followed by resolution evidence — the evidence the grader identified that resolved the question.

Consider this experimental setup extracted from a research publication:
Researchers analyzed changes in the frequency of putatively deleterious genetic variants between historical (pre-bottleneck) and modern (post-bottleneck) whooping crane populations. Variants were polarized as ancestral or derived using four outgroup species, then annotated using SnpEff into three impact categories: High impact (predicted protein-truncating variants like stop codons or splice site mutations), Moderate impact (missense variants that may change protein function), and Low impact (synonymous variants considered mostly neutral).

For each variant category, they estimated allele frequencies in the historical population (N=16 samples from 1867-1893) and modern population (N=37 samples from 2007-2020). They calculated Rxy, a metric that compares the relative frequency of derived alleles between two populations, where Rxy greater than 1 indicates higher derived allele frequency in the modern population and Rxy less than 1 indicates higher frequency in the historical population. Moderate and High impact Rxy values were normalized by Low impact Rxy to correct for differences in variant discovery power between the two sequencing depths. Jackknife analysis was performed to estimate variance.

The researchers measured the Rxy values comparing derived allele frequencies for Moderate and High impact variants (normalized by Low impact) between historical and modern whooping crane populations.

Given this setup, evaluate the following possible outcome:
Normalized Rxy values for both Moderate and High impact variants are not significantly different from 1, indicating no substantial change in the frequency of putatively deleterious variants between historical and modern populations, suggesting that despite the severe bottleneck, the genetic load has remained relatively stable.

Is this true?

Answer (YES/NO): NO